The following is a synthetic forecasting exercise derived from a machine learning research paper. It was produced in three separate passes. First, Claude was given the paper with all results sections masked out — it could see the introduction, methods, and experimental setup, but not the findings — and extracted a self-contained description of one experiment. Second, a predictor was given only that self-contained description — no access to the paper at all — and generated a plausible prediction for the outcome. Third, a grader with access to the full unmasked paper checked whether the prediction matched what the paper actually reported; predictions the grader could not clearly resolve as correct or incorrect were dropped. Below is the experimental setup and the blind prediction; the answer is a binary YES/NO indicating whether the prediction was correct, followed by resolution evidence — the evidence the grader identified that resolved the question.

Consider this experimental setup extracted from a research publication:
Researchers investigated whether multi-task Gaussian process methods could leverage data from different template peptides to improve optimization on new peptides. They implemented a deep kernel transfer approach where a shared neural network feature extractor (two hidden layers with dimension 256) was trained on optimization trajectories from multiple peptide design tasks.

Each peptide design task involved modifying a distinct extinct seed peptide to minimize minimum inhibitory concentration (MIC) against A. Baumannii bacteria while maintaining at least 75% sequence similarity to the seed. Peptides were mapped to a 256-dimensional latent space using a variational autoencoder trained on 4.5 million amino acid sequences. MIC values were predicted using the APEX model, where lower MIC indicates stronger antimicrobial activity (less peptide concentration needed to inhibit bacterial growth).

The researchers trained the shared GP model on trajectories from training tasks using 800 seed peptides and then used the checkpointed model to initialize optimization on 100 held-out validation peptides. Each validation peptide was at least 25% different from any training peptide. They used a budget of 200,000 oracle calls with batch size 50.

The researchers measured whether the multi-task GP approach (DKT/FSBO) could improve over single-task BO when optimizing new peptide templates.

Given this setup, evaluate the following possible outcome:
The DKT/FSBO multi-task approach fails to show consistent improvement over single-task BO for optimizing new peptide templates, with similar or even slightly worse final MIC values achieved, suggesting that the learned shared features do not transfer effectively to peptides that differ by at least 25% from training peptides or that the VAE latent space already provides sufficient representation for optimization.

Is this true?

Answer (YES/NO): YES